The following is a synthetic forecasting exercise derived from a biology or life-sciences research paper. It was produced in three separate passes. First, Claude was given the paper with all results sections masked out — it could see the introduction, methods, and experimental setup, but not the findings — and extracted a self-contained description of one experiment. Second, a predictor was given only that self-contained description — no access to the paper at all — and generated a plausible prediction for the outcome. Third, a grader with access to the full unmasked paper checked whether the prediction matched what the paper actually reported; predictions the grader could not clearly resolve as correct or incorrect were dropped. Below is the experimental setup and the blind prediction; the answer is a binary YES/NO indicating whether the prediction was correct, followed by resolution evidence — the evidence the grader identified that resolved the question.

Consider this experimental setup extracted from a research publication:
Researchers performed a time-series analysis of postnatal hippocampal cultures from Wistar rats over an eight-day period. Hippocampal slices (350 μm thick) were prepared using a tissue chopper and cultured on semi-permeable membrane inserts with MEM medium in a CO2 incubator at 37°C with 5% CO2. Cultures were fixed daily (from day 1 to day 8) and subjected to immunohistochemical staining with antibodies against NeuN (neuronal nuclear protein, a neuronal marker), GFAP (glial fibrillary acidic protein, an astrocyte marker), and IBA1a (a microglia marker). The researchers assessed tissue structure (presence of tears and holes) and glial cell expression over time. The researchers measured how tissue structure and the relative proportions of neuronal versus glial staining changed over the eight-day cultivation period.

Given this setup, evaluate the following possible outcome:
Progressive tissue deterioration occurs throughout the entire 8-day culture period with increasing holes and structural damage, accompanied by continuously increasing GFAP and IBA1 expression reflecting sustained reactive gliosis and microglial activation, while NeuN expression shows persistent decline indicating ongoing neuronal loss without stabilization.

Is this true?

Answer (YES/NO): NO